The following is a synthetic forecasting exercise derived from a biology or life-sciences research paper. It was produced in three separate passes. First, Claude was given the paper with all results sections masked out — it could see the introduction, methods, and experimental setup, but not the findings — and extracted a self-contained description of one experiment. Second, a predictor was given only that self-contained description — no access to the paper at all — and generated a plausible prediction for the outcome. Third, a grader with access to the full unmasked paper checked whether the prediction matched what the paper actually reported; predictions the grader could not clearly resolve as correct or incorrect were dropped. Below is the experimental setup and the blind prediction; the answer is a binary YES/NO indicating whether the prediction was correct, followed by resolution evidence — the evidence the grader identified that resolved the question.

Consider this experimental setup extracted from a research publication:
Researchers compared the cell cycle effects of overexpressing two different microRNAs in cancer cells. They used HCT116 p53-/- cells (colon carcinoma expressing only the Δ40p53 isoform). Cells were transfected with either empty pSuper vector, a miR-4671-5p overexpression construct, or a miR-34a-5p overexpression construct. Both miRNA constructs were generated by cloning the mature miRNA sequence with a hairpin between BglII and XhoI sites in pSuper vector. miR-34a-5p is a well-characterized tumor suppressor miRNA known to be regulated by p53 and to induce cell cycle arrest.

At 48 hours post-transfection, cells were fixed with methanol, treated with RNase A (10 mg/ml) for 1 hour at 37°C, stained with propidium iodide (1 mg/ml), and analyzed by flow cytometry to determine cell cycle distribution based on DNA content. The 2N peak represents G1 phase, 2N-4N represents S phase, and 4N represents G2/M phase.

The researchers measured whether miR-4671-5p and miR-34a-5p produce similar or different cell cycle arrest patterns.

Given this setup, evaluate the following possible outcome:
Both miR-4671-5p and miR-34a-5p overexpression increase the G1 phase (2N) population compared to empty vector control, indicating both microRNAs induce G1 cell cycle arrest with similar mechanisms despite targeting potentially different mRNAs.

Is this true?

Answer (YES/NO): NO